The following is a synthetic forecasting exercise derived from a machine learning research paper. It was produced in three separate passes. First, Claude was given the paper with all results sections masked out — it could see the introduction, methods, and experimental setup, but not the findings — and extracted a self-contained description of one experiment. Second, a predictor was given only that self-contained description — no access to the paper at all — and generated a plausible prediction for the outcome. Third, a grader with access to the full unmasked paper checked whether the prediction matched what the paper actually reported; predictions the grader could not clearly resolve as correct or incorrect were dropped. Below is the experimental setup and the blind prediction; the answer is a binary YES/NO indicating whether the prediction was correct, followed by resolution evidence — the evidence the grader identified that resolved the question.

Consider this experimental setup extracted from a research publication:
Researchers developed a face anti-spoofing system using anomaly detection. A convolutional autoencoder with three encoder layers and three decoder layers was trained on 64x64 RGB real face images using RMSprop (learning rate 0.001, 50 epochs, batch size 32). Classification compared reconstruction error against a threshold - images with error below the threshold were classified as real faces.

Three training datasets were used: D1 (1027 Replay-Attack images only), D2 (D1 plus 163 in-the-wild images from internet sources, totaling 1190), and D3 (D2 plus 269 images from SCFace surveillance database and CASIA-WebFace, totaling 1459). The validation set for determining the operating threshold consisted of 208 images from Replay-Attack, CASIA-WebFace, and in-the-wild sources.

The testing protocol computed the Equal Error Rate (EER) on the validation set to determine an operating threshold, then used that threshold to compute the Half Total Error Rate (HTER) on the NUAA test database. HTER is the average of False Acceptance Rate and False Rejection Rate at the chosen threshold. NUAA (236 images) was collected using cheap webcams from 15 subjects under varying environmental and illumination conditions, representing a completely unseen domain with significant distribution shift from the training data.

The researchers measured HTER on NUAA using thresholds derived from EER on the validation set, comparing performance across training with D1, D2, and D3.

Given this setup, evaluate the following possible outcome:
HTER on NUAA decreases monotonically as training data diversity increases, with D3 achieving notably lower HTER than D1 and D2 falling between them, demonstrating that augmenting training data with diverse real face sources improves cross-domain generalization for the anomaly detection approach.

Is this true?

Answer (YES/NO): NO